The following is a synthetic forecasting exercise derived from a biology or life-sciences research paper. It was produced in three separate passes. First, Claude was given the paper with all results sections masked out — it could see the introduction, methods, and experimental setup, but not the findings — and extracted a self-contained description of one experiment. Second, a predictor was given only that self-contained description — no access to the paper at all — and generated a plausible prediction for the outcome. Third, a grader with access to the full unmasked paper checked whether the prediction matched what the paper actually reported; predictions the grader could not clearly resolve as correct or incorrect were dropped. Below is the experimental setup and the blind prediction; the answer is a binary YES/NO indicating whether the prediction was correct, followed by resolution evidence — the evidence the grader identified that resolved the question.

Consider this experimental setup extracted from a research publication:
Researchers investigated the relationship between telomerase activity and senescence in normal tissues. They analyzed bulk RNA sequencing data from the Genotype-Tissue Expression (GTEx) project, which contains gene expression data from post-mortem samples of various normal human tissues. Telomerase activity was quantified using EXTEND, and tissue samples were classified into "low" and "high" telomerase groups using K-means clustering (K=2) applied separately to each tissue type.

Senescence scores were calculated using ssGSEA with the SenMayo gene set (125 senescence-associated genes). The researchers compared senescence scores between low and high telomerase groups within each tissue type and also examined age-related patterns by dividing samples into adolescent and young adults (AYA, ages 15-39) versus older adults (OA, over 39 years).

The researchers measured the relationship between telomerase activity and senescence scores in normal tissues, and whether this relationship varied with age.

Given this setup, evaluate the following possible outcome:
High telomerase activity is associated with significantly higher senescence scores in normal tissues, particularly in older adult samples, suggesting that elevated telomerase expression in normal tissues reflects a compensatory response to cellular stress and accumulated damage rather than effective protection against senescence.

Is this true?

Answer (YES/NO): NO